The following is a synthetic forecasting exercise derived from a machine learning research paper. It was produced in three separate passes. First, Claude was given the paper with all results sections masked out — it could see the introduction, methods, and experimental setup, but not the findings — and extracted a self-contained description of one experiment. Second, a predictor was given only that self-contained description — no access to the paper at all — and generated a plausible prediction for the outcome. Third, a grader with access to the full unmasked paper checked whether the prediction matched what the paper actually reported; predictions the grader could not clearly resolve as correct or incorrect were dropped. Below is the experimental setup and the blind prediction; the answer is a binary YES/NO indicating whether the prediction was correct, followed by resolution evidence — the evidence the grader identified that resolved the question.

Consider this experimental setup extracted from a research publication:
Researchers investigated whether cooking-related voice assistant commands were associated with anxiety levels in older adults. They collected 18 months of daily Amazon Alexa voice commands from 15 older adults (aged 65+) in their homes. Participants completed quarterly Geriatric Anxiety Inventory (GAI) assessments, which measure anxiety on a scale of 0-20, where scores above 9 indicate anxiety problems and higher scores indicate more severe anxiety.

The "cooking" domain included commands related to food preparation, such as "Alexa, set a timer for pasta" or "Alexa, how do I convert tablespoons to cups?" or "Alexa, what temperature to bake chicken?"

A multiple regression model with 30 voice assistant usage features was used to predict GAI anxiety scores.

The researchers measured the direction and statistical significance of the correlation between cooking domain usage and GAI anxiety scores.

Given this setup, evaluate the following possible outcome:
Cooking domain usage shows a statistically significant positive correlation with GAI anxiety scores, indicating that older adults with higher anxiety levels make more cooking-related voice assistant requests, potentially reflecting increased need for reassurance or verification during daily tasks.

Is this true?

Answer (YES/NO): YES